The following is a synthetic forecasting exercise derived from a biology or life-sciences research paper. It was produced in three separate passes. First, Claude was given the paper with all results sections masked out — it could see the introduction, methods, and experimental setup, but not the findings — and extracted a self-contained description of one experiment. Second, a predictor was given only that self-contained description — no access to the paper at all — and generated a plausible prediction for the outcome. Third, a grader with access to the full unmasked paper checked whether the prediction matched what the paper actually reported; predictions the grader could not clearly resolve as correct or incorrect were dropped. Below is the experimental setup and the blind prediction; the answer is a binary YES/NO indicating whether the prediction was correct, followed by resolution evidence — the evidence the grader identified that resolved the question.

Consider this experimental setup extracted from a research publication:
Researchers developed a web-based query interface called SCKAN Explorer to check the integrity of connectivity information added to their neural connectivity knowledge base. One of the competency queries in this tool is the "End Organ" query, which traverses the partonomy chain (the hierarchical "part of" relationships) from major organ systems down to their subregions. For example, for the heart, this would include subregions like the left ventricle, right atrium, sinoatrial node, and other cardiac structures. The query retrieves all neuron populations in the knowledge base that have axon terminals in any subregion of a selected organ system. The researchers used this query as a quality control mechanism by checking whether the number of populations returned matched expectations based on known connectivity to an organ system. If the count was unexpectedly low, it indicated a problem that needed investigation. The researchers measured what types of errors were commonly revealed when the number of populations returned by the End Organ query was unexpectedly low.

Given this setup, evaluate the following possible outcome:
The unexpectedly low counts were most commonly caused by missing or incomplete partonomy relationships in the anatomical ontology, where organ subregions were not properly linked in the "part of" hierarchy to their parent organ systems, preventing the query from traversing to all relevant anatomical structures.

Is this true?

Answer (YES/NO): YES